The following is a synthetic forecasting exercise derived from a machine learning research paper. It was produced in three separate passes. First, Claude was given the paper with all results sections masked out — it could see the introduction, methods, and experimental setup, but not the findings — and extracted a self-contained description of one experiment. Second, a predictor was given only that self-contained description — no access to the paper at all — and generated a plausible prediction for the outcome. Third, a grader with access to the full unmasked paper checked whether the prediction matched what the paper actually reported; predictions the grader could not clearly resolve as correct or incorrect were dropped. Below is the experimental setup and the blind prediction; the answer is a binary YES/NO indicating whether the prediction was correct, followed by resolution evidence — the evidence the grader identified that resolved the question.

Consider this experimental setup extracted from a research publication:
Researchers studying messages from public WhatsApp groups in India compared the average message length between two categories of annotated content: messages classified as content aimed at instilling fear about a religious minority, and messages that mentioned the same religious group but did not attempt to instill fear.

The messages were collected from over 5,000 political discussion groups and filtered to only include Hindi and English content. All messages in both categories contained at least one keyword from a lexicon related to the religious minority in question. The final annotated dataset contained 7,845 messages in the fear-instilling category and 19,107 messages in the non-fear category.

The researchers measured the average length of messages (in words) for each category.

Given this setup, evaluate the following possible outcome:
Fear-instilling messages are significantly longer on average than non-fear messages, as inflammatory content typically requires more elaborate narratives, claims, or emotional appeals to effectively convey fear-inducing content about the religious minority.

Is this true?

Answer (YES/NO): NO